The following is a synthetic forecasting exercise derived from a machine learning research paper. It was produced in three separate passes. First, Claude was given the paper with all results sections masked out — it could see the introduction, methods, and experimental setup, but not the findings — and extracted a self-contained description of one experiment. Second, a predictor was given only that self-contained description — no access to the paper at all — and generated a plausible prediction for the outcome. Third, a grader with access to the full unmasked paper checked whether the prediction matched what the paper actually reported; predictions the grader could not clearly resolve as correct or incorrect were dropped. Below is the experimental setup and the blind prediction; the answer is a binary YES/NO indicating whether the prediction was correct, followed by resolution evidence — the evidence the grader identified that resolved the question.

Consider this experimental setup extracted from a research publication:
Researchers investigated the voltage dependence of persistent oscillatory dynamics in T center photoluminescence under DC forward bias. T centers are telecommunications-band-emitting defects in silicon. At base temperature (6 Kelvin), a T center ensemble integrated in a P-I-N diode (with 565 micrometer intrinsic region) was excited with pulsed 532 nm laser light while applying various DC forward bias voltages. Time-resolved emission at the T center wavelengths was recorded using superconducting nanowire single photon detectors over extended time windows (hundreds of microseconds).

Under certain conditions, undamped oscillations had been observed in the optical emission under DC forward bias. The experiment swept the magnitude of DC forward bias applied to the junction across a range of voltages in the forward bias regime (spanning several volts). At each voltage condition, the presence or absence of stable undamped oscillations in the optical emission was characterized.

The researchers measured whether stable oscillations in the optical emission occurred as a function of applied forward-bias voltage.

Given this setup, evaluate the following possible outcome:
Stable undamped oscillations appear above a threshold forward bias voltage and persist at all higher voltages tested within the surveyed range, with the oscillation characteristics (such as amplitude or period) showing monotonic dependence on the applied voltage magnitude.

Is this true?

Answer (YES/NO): NO